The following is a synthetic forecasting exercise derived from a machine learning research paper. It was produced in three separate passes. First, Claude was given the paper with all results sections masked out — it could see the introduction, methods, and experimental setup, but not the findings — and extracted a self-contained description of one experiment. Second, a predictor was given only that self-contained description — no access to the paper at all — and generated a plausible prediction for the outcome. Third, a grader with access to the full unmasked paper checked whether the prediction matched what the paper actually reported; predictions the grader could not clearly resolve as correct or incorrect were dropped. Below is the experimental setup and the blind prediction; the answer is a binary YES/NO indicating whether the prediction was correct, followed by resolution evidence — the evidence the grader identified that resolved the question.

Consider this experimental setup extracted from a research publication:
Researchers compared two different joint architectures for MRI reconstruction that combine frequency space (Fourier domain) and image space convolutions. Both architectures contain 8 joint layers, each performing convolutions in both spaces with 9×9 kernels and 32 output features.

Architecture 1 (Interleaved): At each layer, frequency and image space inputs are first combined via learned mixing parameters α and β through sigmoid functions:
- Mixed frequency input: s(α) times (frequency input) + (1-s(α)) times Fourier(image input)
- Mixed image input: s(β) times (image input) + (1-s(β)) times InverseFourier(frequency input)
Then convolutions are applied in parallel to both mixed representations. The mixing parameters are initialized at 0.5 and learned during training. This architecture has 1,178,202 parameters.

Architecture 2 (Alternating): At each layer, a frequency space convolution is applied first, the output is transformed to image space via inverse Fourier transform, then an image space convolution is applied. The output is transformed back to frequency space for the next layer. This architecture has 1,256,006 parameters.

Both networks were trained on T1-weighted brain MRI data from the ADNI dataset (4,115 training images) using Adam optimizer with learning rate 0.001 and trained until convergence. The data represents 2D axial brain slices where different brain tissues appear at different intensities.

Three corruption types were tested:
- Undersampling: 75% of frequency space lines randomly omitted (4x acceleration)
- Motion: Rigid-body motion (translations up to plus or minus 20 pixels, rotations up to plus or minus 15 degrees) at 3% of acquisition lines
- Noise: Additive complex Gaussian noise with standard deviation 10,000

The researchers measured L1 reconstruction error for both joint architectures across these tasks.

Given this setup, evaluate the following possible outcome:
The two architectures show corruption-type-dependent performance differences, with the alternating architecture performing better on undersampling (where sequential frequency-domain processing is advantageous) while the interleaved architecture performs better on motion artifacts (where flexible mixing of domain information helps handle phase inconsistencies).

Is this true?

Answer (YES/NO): NO